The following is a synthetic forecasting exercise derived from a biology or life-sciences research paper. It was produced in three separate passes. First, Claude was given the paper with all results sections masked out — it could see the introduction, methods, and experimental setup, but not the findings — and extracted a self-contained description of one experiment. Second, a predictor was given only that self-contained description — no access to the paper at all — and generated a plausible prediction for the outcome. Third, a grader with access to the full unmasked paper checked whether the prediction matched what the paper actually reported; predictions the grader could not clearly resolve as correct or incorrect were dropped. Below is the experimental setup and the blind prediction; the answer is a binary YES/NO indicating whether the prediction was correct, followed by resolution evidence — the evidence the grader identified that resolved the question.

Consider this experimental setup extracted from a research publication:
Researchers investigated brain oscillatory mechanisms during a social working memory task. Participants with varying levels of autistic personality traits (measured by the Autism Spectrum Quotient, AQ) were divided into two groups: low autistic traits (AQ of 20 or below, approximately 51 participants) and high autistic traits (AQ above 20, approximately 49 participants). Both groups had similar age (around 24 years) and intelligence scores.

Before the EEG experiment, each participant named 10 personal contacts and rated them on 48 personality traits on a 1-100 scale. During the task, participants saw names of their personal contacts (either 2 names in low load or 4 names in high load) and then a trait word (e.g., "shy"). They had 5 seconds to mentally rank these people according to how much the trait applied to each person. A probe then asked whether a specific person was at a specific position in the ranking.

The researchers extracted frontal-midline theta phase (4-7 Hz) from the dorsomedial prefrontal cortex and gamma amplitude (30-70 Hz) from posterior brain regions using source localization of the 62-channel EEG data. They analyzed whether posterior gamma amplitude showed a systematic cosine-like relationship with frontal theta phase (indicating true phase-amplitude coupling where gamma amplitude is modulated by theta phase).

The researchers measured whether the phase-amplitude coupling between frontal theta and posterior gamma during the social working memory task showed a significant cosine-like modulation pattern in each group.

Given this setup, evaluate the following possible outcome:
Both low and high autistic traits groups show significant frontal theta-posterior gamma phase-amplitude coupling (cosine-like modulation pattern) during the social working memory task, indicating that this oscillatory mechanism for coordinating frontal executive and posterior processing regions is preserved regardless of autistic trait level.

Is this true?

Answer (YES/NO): NO